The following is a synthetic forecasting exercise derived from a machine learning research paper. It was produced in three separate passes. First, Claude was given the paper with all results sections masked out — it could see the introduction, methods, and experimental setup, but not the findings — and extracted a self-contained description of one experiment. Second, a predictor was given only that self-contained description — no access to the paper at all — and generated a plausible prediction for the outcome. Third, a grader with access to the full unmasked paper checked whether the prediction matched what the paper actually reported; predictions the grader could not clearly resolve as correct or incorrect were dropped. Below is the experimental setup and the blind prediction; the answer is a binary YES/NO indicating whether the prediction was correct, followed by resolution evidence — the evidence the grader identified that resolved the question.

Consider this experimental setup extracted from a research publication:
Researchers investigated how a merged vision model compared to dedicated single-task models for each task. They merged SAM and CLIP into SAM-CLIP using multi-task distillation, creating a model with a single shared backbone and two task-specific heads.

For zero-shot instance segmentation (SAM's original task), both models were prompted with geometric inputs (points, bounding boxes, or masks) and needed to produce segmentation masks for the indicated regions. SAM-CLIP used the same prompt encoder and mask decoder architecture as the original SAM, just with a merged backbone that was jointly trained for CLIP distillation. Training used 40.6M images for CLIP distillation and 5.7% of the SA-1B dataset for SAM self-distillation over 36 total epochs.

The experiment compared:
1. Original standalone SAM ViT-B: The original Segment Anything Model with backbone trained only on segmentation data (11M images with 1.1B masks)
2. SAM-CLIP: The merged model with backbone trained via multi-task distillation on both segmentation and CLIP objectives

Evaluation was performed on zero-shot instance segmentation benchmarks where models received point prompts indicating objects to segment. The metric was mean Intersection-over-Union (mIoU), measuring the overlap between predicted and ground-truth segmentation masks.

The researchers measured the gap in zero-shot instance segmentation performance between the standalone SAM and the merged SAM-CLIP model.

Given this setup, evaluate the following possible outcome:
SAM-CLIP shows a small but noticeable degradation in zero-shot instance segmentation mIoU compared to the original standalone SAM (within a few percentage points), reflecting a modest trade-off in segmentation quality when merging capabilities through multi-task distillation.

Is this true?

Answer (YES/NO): NO